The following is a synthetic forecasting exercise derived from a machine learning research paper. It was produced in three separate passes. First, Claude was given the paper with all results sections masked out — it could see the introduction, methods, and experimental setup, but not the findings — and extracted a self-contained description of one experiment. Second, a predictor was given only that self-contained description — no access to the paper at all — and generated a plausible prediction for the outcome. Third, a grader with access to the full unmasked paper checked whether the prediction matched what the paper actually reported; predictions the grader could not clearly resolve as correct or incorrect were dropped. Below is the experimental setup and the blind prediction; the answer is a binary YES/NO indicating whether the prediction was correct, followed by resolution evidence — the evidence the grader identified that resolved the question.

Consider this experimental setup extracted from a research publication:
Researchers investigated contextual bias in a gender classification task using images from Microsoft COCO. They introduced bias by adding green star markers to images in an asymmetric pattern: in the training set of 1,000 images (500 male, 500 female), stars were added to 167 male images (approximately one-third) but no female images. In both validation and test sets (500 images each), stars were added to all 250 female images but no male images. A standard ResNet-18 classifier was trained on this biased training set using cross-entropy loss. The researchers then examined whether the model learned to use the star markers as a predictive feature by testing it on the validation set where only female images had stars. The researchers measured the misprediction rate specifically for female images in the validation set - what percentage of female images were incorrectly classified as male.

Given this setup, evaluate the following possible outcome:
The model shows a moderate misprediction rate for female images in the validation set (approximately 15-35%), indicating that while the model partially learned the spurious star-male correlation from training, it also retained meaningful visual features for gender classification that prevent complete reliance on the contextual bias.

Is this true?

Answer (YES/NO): NO